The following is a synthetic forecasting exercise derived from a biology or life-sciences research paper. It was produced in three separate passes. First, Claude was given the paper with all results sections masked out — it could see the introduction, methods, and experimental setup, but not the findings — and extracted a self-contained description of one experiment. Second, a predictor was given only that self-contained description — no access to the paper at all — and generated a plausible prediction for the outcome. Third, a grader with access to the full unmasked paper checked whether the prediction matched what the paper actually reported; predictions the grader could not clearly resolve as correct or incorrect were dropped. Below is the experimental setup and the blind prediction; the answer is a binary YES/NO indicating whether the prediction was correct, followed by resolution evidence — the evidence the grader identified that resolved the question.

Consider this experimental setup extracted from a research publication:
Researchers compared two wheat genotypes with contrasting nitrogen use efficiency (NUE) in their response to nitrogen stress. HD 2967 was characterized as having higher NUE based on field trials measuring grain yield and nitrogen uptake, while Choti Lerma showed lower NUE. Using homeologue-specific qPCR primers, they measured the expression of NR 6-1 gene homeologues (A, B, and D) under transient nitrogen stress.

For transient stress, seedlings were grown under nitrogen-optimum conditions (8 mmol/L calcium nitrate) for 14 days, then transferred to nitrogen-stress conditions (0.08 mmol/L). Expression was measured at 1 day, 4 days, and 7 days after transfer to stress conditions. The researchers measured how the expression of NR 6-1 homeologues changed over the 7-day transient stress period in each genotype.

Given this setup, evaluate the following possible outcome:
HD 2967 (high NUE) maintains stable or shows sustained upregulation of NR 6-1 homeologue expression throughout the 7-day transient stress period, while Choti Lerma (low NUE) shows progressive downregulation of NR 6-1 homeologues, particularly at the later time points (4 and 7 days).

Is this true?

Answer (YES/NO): NO